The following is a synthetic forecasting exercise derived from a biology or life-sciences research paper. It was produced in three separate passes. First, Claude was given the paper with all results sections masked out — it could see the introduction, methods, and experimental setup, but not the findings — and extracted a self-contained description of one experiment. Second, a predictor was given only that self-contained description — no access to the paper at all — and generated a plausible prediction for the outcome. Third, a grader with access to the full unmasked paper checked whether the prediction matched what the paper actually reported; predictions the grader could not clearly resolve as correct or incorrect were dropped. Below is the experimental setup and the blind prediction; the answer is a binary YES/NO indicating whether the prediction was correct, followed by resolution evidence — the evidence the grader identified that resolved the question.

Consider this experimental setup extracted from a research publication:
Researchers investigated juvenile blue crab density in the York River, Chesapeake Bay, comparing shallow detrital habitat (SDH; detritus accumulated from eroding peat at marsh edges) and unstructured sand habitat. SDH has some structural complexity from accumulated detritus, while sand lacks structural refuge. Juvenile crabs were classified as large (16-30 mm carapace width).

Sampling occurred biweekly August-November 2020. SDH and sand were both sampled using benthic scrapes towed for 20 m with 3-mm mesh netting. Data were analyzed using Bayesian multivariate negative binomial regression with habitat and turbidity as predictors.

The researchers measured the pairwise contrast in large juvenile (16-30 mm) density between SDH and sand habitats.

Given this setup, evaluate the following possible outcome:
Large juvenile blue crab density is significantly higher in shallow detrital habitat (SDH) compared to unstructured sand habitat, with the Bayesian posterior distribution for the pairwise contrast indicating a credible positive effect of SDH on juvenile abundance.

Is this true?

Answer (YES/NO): NO